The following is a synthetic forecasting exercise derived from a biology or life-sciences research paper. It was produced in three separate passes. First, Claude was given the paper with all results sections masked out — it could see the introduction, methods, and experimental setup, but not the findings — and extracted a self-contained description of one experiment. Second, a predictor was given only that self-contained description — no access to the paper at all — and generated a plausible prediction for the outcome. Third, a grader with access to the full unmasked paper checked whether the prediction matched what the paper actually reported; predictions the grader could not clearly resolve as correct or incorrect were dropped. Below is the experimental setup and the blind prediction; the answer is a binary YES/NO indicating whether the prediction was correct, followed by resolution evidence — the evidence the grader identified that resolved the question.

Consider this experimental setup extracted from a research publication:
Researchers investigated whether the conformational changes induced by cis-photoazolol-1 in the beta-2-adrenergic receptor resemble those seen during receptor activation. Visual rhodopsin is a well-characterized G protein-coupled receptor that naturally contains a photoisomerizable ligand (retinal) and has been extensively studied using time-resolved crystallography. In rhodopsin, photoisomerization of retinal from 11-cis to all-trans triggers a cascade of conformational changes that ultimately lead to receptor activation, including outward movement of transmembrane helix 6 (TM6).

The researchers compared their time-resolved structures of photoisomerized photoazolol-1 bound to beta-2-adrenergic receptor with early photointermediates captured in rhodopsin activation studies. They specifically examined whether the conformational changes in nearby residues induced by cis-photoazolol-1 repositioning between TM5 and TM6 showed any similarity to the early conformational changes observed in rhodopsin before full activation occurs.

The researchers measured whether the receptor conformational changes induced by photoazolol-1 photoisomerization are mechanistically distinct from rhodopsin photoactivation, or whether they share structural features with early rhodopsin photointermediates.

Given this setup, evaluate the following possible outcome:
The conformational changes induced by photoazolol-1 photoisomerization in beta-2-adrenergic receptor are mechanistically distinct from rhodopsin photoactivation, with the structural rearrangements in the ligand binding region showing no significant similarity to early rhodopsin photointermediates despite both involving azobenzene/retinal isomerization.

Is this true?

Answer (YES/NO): NO